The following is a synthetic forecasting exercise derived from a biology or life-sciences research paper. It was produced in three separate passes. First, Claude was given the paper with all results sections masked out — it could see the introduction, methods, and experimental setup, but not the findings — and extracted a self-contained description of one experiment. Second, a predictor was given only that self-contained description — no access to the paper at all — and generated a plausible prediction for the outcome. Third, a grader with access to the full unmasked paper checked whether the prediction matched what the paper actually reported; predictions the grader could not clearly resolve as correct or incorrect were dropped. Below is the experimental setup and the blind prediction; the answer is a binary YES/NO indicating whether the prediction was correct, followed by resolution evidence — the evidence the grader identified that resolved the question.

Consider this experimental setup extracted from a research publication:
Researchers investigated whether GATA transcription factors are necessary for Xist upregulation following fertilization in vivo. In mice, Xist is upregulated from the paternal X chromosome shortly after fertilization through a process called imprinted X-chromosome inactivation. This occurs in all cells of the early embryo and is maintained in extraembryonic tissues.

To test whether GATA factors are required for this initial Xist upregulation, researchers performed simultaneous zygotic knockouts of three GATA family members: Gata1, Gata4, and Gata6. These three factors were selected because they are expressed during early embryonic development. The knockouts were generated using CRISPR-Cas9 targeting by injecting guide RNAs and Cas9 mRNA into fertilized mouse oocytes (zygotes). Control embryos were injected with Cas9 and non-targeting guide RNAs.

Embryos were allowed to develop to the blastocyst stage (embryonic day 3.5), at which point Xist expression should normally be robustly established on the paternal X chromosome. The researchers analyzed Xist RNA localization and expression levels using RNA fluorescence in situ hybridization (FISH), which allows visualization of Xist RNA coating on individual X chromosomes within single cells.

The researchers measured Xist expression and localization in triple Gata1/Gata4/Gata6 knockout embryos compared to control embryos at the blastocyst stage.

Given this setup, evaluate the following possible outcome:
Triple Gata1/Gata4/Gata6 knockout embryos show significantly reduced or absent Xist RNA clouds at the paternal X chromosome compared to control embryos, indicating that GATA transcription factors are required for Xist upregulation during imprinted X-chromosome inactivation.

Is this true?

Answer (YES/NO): YES